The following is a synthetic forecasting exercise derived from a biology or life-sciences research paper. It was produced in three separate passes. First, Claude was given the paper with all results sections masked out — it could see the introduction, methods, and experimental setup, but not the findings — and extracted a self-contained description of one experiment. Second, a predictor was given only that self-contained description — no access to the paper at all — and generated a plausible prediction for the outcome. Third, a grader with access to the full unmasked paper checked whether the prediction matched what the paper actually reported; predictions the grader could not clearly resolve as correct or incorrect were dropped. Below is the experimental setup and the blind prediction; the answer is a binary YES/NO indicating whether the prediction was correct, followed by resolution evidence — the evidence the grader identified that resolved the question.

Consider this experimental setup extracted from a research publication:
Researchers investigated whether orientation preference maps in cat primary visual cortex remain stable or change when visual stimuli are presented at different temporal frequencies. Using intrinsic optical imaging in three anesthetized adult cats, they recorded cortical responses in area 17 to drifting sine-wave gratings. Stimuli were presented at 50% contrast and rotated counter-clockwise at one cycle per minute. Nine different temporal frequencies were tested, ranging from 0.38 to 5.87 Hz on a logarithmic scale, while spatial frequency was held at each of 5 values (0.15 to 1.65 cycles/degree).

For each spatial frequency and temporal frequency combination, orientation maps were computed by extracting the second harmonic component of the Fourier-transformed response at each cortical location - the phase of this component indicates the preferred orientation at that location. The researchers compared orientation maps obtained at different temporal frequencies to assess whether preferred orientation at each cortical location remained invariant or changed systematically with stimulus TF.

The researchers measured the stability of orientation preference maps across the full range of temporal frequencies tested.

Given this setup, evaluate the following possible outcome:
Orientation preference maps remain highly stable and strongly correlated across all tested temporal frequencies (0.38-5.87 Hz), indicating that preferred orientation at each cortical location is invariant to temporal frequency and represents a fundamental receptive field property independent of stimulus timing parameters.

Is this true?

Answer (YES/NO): YES